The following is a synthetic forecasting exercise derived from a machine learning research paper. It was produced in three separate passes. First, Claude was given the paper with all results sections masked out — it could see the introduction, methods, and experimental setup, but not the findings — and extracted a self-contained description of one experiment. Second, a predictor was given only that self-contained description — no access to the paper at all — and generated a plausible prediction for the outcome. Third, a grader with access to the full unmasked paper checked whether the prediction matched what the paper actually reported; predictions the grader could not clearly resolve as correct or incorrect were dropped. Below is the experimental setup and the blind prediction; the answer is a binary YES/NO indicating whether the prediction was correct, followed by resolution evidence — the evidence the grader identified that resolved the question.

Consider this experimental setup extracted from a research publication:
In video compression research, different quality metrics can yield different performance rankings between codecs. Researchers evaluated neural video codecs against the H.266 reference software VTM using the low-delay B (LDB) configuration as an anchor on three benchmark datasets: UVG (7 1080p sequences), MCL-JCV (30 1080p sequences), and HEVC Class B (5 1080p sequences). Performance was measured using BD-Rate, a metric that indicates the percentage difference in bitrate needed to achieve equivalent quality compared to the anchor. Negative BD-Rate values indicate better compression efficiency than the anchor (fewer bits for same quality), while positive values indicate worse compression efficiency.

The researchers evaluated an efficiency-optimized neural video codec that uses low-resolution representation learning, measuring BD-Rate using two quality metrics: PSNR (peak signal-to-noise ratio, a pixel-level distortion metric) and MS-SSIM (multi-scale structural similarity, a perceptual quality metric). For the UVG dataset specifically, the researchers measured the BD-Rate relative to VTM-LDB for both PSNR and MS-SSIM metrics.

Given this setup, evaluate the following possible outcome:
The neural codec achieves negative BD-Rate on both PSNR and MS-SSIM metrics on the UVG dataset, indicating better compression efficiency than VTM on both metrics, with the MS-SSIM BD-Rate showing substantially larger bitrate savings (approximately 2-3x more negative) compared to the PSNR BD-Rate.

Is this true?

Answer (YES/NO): NO